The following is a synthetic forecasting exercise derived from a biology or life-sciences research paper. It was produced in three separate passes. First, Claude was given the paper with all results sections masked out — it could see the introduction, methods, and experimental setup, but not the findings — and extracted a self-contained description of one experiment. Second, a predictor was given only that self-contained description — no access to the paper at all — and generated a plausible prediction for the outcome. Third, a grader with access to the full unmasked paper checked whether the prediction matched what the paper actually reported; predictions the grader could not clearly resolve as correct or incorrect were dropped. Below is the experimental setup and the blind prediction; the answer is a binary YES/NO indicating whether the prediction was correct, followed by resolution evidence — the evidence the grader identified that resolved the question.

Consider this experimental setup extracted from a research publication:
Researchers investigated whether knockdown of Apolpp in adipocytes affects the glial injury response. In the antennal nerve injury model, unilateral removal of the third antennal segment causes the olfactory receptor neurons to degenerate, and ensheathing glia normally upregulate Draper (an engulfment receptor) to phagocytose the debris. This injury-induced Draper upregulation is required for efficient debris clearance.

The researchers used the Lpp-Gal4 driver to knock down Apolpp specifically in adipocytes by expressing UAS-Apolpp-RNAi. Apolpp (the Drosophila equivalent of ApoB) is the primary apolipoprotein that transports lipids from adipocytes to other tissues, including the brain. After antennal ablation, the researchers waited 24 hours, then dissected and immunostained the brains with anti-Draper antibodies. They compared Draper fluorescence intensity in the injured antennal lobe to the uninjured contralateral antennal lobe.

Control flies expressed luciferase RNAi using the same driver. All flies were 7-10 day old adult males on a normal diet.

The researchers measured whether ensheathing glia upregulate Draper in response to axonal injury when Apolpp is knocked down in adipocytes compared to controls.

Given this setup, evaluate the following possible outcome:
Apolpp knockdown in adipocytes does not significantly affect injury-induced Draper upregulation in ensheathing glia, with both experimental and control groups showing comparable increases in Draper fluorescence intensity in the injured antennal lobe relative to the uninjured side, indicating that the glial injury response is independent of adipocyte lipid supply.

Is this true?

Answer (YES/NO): NO